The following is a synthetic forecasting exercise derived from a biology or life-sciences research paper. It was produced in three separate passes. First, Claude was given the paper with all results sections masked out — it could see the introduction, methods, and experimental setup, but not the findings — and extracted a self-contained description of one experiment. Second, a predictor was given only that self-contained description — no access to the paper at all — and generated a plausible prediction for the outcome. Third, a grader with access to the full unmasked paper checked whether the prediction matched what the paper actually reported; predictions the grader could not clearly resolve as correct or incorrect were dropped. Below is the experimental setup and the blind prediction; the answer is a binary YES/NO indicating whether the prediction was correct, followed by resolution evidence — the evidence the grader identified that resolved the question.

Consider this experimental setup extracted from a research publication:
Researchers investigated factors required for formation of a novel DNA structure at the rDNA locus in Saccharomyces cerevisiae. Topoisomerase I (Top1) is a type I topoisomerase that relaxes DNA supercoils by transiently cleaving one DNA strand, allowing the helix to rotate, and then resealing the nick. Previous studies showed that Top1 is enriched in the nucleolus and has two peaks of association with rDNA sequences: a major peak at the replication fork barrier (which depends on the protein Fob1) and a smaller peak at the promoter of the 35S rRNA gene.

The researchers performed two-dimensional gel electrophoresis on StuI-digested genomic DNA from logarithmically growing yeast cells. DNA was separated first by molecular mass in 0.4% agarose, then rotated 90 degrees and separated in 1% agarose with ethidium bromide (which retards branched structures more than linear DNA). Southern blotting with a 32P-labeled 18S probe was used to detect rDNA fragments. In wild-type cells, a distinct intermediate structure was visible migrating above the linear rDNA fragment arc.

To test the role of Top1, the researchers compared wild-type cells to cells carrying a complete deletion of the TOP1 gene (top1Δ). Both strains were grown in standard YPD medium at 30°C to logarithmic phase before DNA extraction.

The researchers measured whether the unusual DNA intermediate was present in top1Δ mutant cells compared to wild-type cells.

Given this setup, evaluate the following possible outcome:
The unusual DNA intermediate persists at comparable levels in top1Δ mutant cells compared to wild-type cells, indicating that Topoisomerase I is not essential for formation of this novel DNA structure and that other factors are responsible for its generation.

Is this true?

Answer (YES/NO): NO